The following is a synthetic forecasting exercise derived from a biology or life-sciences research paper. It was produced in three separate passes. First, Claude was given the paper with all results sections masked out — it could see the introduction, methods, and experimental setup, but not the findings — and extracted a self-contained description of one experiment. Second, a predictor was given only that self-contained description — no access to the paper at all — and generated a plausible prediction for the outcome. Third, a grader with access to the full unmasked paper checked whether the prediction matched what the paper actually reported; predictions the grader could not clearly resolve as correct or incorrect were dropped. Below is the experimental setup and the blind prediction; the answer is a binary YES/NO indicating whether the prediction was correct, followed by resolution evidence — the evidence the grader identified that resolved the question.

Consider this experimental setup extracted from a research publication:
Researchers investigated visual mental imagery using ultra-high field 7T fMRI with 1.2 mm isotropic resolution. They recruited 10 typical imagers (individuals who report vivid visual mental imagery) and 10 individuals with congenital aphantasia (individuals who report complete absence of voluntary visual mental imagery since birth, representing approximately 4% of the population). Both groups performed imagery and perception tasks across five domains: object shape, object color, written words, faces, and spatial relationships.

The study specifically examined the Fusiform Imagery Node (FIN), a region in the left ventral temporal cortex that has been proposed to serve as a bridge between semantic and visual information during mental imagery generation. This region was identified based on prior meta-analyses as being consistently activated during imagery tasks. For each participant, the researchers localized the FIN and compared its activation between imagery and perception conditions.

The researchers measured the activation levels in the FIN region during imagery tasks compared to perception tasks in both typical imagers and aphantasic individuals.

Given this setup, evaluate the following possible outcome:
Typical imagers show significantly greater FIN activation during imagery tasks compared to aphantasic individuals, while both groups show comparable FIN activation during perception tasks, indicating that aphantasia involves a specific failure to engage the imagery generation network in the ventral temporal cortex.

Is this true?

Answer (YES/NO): NO